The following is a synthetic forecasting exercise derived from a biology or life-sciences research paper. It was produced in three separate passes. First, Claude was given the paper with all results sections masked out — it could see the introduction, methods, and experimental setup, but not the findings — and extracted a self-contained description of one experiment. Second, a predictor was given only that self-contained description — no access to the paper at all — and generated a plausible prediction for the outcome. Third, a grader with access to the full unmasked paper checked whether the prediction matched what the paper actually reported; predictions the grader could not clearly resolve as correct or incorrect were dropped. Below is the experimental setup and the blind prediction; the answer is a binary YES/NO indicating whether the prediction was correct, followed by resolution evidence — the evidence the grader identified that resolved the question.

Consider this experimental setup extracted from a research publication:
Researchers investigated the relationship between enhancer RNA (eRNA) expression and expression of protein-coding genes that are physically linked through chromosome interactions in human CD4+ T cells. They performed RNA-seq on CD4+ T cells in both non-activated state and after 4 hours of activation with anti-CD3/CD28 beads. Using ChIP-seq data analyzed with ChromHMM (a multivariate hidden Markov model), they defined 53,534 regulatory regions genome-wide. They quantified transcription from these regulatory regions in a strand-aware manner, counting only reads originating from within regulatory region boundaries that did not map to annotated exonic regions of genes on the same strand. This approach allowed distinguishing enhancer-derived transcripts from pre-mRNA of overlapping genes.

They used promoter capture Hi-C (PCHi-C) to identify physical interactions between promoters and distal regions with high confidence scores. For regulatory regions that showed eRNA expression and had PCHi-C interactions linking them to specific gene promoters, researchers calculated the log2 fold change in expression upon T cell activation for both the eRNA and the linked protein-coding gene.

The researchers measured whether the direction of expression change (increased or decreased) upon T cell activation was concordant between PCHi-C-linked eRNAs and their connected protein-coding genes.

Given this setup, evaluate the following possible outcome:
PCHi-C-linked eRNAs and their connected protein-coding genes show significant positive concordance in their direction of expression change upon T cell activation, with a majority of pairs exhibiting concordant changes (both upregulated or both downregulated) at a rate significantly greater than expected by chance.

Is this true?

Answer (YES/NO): YES